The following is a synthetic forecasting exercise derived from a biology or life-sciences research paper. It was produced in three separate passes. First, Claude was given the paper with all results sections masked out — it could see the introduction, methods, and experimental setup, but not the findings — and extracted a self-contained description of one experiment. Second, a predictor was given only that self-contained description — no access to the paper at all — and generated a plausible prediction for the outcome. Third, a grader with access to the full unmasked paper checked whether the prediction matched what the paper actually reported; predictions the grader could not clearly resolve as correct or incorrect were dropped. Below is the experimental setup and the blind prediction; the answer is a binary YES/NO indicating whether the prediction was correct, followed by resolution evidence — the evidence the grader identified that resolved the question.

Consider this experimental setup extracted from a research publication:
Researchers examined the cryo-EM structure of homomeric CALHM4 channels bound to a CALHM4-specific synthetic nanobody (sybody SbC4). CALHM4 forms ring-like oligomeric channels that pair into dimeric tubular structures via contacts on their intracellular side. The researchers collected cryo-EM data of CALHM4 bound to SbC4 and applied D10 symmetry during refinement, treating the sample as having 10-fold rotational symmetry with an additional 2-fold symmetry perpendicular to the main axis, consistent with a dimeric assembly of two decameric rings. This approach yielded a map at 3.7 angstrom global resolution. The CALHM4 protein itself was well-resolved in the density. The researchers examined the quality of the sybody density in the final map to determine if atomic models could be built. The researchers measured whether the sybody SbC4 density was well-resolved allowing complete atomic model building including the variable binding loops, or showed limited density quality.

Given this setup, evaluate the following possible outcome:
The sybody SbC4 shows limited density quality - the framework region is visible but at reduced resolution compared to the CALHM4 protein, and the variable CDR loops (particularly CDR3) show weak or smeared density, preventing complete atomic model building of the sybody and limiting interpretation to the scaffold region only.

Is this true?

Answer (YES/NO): YES